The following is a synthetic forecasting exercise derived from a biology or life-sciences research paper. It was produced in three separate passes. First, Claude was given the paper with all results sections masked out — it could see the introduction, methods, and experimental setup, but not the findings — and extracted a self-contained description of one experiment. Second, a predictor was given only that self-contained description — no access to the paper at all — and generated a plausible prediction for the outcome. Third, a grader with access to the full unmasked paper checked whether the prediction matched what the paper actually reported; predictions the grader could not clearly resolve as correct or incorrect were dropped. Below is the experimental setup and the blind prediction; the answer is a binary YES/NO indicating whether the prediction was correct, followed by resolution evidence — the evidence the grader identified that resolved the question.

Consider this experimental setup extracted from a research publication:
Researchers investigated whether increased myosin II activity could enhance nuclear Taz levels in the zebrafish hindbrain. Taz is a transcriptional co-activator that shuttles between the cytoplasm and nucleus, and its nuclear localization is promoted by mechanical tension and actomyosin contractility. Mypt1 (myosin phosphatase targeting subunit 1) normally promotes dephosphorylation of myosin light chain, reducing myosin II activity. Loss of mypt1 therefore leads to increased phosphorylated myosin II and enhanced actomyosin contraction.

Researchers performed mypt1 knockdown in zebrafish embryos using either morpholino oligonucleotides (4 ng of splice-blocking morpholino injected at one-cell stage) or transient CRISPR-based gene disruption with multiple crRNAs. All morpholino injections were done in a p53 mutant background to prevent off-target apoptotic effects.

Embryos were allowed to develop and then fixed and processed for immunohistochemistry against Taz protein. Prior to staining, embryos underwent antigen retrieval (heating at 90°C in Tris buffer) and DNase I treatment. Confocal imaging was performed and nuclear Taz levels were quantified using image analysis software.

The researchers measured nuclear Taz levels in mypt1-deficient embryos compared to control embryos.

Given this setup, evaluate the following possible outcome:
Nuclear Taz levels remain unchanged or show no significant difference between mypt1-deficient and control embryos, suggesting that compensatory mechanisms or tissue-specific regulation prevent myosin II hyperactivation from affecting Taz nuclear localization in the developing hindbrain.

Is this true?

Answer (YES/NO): NO